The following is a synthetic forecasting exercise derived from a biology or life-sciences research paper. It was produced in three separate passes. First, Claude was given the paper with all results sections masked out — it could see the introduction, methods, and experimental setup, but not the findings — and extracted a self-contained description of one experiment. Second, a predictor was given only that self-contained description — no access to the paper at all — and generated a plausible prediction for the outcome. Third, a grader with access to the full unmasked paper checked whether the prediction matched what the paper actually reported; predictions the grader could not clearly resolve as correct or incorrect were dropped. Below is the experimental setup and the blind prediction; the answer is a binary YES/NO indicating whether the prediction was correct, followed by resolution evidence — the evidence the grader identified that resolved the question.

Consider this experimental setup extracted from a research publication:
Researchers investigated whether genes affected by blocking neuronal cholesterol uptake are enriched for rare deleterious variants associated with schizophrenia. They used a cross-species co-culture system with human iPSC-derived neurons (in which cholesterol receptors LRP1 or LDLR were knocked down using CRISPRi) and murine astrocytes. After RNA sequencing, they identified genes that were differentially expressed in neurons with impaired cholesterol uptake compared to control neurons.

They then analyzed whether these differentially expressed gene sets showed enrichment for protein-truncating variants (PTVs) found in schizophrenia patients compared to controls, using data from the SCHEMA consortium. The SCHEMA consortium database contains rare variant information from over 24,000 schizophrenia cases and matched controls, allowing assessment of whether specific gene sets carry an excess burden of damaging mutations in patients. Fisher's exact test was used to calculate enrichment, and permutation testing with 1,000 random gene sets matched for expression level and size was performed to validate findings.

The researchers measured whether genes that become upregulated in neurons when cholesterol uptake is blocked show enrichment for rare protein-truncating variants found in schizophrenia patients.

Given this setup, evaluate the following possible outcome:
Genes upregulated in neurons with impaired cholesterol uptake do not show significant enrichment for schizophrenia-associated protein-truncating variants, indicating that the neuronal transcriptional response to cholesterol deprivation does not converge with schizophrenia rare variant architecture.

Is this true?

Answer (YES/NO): NO